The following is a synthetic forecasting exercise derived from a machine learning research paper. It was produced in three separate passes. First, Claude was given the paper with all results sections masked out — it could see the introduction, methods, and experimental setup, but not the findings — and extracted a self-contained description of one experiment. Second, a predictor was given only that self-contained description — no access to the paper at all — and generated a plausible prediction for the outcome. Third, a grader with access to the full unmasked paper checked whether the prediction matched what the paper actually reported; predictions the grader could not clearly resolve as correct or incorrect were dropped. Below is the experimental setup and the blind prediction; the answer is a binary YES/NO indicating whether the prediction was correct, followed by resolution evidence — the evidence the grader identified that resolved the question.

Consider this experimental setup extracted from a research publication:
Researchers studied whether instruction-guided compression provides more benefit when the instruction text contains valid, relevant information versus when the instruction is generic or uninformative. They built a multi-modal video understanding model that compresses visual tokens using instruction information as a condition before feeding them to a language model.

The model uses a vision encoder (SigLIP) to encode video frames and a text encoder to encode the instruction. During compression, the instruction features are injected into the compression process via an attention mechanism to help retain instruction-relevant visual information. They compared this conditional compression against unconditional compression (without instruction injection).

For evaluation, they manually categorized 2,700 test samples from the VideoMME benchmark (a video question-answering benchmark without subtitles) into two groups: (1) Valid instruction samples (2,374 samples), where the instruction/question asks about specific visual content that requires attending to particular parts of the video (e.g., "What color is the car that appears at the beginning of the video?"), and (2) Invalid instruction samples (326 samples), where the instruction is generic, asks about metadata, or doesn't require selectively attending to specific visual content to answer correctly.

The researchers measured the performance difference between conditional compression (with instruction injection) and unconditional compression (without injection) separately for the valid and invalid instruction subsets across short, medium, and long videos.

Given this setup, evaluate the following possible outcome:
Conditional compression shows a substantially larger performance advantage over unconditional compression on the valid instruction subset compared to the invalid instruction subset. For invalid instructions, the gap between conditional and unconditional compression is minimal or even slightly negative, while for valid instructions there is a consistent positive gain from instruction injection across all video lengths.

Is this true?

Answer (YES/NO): YES